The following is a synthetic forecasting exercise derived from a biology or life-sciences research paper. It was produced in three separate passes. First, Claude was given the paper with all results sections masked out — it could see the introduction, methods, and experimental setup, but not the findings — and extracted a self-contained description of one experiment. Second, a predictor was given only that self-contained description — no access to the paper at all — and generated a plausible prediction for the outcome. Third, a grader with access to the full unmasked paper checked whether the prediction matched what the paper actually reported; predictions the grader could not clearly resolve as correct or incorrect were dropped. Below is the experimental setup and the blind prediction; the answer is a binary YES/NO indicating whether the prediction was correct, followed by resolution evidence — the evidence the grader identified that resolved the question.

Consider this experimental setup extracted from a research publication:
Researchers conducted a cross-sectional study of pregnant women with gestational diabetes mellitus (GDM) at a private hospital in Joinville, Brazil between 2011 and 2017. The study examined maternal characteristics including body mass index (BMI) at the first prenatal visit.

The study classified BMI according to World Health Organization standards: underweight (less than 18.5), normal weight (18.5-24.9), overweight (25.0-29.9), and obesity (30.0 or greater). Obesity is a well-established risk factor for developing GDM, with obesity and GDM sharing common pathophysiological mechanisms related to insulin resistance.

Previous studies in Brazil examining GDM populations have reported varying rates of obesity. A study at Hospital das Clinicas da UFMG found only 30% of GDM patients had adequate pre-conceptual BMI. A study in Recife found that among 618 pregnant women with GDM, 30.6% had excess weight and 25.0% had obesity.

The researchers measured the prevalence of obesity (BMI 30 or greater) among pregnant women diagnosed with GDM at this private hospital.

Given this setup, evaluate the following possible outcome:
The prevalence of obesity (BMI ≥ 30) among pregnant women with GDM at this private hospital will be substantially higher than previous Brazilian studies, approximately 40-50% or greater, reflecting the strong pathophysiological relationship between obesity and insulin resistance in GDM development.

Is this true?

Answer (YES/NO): YES